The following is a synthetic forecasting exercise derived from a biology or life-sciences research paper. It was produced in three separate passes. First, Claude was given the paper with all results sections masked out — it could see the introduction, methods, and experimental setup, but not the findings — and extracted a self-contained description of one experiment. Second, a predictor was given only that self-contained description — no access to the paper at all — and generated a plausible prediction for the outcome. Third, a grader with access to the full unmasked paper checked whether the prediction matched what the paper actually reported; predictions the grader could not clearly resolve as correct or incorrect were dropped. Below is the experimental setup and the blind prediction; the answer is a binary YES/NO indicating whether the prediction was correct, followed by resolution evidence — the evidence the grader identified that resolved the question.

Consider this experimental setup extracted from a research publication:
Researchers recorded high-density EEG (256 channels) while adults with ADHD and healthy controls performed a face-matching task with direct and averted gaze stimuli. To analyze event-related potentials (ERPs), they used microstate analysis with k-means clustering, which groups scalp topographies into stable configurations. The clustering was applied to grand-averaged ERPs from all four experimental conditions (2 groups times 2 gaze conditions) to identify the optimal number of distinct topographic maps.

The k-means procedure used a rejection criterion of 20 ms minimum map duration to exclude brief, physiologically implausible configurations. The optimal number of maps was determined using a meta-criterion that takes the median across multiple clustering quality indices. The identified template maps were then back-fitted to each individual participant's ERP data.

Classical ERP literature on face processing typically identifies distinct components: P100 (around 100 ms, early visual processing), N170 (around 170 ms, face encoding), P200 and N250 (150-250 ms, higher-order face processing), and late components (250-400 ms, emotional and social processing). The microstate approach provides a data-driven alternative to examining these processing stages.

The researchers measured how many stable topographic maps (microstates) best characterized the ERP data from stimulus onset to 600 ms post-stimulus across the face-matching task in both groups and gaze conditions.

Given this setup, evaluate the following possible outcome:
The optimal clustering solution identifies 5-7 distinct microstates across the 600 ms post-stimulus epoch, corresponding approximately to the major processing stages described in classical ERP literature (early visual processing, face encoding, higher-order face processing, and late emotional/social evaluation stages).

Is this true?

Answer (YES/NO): NO